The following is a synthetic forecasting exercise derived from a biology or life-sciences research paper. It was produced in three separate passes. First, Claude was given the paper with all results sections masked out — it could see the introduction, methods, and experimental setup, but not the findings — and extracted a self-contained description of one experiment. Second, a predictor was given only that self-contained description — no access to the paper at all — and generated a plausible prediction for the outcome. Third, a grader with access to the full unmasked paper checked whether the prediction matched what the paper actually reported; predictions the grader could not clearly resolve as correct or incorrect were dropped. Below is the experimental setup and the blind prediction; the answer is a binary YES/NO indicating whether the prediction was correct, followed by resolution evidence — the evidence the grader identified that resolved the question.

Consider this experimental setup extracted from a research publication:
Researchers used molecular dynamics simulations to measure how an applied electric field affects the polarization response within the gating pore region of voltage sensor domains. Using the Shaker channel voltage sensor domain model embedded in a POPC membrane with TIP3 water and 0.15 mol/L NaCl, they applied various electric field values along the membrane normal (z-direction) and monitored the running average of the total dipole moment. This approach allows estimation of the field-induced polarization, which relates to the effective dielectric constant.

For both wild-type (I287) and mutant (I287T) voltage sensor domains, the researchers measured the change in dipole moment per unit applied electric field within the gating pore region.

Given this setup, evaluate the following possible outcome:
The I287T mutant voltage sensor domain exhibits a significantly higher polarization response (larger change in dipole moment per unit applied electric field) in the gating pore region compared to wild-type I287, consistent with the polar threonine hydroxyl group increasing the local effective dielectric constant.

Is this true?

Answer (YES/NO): YES